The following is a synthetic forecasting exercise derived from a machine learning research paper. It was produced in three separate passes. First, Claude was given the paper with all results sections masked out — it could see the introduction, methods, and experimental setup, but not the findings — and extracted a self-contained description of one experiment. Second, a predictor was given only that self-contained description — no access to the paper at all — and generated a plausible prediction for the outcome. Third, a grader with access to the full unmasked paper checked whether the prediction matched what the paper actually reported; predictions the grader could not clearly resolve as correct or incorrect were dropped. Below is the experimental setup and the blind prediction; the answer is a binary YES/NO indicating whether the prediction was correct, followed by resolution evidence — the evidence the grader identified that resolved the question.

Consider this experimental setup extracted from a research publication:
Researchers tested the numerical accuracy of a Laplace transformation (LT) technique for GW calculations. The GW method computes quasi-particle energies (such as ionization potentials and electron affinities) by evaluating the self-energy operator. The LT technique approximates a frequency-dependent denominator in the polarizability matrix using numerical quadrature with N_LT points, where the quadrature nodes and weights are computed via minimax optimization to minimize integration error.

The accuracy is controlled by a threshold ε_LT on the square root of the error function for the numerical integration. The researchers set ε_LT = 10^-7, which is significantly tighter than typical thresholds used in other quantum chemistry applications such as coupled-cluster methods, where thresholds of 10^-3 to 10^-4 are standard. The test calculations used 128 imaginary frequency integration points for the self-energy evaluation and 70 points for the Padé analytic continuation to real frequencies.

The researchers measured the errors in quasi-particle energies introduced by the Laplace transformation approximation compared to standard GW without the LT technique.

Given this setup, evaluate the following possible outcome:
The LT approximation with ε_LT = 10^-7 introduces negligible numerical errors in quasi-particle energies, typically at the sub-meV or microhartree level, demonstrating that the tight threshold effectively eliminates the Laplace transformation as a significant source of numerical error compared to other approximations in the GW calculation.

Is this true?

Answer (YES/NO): YES